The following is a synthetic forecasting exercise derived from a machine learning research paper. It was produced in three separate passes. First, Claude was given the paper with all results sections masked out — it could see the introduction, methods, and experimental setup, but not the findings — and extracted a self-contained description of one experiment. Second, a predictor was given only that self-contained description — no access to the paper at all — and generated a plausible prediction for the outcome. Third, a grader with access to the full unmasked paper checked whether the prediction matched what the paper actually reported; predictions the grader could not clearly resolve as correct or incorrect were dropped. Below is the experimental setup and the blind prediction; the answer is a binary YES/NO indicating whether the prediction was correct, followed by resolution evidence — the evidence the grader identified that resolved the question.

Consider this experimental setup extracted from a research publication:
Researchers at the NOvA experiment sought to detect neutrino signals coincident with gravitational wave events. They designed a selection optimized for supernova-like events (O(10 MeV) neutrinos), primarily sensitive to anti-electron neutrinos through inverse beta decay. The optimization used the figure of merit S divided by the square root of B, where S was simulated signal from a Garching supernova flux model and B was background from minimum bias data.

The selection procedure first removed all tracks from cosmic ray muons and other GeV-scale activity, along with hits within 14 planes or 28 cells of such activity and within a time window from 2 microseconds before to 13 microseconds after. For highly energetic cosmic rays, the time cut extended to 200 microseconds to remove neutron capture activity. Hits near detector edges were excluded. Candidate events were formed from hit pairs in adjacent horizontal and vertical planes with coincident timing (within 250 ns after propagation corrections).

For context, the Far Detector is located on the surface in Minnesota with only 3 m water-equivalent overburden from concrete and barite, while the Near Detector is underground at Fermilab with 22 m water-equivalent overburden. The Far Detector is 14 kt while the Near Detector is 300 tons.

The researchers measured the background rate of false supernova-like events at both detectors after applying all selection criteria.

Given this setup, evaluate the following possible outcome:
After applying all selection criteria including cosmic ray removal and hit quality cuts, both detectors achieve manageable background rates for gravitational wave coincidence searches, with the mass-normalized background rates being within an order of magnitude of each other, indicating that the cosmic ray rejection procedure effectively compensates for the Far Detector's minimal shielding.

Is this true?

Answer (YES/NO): NO